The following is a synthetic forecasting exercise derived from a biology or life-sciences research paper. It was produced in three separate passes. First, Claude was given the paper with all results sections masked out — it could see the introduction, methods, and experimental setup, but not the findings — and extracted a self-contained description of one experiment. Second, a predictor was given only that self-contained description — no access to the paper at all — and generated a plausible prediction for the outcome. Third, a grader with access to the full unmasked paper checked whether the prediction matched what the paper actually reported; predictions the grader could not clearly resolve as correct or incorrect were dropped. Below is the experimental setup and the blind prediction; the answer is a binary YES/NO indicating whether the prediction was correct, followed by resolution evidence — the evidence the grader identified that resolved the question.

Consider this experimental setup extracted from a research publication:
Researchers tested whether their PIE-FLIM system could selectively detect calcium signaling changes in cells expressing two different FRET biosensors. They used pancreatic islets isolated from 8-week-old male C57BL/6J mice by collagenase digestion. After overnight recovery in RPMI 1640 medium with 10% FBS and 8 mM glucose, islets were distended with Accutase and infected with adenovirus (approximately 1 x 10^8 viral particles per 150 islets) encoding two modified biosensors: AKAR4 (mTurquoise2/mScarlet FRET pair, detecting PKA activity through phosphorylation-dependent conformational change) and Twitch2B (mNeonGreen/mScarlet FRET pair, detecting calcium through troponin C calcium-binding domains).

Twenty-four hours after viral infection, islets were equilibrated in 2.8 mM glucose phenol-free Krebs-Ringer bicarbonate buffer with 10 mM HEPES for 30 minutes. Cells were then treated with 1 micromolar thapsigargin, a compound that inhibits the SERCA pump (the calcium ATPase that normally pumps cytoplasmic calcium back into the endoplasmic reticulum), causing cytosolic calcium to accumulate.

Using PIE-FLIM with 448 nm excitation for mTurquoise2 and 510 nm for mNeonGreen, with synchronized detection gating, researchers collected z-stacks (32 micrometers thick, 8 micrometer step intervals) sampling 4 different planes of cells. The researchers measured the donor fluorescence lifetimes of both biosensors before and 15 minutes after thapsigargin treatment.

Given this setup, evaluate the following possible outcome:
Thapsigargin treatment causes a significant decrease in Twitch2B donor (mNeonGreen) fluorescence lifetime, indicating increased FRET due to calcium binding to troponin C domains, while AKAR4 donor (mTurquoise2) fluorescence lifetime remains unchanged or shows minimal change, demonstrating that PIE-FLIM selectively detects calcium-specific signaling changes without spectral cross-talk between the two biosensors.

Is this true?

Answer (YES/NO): YES